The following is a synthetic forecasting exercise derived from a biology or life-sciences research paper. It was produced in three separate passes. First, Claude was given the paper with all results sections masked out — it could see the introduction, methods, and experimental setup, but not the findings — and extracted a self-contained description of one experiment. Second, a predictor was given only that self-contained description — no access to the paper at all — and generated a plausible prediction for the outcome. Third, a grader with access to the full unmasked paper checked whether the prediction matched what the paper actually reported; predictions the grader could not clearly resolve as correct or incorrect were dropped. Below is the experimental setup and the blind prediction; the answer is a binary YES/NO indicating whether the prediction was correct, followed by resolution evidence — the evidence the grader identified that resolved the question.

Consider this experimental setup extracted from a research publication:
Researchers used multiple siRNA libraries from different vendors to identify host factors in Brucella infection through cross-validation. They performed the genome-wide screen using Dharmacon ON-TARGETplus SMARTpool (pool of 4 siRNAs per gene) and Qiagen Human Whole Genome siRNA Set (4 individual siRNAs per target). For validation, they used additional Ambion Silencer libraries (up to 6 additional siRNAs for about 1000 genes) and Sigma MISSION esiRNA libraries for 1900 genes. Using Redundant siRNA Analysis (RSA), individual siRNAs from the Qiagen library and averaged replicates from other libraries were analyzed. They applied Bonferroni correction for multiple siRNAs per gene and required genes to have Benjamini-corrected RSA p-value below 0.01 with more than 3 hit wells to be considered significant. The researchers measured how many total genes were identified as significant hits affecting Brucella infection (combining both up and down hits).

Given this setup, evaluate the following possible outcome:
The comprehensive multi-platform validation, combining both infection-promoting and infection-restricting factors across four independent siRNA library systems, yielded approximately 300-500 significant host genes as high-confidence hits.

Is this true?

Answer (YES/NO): YES